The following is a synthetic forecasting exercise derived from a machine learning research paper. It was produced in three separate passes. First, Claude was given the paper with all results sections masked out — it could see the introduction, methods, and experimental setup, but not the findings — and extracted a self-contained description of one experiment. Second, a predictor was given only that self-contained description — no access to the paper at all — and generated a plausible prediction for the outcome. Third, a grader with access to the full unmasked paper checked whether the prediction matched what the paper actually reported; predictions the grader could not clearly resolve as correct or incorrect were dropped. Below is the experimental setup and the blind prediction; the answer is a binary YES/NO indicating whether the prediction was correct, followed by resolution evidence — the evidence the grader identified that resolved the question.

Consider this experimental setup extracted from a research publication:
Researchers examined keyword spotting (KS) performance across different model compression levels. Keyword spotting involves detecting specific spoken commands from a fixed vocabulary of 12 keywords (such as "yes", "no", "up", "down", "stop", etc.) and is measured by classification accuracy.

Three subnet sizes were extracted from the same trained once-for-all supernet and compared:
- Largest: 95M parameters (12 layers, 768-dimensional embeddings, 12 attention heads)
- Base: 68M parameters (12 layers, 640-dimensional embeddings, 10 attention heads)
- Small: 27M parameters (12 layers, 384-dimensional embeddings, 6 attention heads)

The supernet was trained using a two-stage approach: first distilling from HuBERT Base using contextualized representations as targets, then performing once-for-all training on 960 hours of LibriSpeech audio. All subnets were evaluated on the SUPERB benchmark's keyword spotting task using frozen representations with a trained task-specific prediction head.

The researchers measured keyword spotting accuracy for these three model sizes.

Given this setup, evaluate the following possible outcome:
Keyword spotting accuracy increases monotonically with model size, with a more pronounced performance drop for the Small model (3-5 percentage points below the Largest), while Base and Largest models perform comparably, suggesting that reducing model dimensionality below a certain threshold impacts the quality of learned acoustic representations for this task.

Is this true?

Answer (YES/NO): NO